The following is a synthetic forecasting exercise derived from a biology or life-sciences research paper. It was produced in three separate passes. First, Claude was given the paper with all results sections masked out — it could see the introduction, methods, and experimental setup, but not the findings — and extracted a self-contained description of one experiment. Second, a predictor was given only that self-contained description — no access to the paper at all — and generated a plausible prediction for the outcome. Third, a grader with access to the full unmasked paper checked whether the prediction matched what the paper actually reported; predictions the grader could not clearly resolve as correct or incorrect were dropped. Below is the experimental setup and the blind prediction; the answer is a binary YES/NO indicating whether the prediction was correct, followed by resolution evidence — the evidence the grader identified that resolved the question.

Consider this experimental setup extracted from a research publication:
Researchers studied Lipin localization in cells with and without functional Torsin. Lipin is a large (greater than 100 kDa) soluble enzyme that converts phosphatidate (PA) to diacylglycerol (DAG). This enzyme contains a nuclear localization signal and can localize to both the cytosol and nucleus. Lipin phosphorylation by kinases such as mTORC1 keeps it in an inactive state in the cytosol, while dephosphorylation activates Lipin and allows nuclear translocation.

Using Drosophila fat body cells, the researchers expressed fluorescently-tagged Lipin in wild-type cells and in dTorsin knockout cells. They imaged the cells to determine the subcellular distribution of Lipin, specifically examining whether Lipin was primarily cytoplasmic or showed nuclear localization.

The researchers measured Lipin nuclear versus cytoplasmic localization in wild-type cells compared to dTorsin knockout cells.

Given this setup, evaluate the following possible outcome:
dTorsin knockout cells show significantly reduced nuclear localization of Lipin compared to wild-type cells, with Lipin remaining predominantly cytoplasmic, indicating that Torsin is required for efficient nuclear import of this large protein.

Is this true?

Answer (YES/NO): NO